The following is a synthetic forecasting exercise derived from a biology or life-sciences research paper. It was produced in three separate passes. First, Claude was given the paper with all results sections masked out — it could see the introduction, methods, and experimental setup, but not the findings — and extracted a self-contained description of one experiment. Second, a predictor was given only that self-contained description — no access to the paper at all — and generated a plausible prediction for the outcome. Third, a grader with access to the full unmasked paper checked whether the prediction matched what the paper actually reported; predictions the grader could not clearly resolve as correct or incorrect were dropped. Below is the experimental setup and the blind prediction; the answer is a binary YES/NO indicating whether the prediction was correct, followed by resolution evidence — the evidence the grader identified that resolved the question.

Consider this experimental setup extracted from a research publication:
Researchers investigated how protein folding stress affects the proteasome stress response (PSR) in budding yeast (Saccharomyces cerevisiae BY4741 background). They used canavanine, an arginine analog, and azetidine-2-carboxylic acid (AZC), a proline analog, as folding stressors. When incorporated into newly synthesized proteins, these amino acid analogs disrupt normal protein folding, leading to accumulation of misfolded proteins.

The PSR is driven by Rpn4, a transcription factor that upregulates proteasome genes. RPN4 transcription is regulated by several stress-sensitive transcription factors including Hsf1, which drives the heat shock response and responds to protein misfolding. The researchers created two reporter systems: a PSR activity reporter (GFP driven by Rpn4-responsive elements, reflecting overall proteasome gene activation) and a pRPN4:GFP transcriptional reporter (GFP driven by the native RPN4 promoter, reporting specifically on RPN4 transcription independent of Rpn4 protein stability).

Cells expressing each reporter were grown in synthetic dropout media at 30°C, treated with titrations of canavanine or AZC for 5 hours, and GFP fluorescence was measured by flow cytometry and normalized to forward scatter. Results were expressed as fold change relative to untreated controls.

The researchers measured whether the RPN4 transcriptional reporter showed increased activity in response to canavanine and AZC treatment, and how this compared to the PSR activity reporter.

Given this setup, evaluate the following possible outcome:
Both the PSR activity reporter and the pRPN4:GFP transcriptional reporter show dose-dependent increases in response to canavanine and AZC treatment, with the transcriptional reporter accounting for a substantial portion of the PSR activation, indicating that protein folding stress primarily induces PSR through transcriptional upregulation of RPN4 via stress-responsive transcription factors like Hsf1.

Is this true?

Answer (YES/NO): YES